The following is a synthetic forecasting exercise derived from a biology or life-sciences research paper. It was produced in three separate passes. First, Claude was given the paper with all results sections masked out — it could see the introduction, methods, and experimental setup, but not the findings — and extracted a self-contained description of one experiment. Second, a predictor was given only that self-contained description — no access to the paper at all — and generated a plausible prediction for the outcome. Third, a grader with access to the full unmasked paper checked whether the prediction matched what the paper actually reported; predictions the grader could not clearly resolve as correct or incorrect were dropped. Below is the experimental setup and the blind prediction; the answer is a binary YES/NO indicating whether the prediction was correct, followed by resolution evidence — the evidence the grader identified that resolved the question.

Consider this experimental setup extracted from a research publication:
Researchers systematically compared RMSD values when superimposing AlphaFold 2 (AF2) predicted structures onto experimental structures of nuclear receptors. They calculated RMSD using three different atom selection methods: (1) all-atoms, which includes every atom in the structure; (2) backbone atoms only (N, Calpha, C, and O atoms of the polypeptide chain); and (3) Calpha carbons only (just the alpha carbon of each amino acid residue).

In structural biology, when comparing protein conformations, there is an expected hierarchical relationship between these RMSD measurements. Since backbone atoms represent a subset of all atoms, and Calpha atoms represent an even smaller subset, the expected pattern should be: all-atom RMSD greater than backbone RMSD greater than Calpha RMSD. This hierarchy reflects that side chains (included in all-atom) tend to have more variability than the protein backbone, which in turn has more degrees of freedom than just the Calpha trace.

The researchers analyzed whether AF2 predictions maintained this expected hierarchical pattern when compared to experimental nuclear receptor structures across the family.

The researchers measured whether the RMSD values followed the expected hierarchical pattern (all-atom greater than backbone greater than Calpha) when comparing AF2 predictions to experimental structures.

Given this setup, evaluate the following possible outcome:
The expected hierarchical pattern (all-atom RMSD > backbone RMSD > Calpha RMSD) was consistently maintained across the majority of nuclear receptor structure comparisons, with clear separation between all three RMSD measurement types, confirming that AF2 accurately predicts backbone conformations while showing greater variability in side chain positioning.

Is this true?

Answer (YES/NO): NO